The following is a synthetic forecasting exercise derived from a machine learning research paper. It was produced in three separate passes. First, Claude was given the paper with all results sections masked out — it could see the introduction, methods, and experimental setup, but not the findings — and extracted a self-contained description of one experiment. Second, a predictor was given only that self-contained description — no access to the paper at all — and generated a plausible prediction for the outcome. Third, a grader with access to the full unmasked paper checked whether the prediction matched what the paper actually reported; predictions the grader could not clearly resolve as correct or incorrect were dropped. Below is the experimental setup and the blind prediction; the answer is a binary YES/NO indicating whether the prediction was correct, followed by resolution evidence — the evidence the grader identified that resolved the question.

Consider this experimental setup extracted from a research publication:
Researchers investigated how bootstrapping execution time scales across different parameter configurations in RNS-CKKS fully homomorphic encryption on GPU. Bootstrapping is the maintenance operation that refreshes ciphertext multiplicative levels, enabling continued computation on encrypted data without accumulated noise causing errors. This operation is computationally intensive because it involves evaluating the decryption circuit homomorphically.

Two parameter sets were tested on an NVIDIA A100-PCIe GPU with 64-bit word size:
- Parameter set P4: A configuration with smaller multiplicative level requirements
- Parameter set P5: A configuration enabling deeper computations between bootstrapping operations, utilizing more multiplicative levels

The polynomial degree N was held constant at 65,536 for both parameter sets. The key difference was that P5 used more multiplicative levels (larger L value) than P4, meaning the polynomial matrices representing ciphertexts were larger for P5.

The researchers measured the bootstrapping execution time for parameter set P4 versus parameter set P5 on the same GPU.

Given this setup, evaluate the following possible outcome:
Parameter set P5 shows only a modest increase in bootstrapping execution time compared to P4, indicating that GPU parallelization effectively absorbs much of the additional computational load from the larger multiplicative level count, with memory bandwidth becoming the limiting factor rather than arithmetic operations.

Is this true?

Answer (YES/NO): NO